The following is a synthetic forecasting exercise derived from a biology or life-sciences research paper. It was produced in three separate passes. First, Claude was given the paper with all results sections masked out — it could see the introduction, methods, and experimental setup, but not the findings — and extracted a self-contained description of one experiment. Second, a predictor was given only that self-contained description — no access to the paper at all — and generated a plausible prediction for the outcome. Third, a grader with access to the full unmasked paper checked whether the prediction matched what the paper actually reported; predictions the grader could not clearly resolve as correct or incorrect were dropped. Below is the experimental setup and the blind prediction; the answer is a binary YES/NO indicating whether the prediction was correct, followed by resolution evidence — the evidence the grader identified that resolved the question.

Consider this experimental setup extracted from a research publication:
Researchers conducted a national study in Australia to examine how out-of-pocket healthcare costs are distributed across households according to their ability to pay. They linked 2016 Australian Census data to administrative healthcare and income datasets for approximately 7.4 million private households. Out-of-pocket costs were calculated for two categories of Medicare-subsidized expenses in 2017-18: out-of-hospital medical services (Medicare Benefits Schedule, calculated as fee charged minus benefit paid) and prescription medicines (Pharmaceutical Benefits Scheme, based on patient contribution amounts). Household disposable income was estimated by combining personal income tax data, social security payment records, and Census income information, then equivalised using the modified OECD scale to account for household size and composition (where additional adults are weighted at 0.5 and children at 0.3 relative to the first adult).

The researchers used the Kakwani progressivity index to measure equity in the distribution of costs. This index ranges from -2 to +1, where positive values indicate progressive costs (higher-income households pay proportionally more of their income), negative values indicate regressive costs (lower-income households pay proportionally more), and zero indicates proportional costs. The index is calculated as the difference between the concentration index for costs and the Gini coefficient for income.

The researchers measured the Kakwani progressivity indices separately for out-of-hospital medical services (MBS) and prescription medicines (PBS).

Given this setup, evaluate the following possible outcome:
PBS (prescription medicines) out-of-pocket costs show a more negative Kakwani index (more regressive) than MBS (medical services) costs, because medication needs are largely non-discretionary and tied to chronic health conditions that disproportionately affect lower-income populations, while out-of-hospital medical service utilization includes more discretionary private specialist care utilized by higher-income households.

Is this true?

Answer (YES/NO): YES